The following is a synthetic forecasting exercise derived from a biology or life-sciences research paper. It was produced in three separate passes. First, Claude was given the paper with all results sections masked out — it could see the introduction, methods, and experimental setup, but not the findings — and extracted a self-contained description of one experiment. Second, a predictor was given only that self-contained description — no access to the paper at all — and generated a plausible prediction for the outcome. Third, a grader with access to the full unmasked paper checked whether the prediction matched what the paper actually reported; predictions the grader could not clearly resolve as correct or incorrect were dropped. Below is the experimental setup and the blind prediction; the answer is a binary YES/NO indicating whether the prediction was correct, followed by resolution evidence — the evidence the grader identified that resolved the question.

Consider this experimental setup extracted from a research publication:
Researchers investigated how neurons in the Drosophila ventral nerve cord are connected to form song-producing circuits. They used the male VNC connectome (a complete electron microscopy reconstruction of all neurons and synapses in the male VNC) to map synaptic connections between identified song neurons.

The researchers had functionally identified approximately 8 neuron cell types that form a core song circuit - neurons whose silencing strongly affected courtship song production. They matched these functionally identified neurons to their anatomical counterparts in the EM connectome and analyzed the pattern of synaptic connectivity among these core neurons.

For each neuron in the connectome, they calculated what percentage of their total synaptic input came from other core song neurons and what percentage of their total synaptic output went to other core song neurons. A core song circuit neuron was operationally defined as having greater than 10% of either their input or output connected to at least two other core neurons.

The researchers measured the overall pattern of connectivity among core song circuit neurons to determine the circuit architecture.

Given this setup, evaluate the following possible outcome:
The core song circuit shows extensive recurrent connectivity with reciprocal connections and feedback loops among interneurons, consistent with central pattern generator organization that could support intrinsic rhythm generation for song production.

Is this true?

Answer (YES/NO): YES